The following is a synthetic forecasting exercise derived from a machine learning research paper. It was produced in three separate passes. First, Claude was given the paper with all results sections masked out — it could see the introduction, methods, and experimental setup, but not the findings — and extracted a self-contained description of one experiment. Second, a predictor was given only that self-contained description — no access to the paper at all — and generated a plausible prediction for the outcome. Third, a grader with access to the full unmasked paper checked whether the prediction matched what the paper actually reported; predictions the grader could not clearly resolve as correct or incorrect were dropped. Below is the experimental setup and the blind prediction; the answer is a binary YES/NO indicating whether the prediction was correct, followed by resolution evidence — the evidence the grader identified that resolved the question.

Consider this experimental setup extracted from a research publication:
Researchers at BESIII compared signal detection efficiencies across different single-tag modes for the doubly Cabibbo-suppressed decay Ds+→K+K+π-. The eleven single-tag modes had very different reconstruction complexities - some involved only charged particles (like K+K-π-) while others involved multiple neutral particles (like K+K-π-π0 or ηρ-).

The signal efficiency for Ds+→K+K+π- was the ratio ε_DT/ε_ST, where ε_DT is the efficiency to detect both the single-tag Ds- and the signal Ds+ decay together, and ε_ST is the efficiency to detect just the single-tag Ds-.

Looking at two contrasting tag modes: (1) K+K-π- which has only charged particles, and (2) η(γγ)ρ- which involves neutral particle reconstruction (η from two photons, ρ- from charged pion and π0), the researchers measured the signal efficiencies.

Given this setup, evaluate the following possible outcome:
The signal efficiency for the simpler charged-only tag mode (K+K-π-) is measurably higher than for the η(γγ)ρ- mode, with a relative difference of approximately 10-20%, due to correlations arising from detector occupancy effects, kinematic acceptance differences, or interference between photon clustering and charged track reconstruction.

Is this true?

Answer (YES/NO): NO